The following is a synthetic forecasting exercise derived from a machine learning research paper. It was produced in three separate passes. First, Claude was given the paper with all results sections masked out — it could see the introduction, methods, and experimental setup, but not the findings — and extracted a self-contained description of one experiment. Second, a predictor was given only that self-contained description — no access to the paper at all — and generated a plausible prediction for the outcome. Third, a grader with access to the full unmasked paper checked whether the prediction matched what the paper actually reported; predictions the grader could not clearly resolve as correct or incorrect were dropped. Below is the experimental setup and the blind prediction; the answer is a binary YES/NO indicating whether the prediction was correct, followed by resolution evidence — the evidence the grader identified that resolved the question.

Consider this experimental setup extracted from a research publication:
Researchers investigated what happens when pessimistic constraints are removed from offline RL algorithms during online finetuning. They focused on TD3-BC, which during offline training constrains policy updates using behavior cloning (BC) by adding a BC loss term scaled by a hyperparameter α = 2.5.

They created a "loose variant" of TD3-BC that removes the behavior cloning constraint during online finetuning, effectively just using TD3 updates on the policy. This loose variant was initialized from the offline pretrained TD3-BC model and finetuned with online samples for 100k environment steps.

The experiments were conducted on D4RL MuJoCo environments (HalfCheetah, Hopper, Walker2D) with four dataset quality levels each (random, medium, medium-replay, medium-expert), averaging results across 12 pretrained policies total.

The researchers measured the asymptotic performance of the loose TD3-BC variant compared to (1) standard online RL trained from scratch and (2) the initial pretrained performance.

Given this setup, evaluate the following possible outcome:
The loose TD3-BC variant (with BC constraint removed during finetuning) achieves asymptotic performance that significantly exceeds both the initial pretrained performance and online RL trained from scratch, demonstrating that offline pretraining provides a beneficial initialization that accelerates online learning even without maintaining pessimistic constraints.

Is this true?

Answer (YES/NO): NO